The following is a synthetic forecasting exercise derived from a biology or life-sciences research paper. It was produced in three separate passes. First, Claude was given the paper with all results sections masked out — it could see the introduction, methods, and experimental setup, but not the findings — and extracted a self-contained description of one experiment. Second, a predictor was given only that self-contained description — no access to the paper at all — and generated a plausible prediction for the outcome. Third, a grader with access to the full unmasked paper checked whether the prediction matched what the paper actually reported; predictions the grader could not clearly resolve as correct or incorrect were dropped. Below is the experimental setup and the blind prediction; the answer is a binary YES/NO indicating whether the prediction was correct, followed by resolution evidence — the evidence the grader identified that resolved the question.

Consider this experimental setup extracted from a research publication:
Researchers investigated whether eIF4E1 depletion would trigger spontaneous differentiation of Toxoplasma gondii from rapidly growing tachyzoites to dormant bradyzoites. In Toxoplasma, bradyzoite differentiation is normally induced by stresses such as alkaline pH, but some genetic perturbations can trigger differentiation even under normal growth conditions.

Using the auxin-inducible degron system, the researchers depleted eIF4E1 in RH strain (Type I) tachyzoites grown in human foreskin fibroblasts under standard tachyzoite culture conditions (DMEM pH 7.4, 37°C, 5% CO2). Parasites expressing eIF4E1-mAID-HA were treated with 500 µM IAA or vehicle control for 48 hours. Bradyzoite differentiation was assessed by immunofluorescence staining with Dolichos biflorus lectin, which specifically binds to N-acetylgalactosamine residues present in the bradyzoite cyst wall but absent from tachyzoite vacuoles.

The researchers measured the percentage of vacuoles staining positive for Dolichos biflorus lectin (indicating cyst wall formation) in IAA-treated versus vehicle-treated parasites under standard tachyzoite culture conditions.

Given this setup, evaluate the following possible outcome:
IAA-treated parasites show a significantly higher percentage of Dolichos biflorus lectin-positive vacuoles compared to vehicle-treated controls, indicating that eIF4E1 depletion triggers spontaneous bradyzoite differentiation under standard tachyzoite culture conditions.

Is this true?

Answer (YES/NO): YES